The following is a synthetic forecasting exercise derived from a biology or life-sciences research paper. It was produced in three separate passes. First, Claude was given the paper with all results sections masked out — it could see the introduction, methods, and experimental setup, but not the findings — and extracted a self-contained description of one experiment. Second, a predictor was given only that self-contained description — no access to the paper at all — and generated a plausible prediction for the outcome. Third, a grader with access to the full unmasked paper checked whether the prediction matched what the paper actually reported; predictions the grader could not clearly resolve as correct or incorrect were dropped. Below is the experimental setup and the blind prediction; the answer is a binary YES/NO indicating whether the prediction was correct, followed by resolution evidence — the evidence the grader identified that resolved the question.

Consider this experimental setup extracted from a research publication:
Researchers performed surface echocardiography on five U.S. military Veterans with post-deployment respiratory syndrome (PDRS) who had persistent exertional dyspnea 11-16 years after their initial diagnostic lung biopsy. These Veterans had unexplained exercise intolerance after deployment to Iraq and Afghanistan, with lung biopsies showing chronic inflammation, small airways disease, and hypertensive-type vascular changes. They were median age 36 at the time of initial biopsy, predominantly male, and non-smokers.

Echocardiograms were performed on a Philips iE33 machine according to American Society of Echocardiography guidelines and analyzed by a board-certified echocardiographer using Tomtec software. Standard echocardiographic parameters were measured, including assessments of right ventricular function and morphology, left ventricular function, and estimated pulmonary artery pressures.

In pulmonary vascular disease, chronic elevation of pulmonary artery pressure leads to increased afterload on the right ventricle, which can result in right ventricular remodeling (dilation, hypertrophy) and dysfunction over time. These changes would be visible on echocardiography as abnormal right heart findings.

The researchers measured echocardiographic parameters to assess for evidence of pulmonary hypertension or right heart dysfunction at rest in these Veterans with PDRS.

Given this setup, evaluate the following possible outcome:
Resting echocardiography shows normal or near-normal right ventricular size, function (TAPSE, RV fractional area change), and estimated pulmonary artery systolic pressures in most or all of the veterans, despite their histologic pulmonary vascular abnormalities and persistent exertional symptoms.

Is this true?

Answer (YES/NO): NO